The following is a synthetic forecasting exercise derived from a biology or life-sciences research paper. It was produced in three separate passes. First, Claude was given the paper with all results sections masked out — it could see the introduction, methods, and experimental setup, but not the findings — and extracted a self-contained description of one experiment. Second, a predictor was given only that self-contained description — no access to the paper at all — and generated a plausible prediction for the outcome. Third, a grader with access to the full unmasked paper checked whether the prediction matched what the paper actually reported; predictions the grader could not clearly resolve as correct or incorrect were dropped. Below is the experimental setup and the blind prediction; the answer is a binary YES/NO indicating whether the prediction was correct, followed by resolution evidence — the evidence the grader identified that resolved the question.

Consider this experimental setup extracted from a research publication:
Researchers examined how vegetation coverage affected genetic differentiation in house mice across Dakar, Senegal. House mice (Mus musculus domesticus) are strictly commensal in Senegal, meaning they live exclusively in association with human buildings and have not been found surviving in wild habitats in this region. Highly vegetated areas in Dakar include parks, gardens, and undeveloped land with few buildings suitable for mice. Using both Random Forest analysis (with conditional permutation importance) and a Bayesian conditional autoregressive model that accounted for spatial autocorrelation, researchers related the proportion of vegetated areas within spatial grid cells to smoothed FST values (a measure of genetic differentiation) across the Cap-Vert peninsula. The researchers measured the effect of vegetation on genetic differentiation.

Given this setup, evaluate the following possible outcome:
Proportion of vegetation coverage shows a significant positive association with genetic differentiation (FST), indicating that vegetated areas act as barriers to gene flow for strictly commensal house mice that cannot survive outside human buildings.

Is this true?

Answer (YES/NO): YES